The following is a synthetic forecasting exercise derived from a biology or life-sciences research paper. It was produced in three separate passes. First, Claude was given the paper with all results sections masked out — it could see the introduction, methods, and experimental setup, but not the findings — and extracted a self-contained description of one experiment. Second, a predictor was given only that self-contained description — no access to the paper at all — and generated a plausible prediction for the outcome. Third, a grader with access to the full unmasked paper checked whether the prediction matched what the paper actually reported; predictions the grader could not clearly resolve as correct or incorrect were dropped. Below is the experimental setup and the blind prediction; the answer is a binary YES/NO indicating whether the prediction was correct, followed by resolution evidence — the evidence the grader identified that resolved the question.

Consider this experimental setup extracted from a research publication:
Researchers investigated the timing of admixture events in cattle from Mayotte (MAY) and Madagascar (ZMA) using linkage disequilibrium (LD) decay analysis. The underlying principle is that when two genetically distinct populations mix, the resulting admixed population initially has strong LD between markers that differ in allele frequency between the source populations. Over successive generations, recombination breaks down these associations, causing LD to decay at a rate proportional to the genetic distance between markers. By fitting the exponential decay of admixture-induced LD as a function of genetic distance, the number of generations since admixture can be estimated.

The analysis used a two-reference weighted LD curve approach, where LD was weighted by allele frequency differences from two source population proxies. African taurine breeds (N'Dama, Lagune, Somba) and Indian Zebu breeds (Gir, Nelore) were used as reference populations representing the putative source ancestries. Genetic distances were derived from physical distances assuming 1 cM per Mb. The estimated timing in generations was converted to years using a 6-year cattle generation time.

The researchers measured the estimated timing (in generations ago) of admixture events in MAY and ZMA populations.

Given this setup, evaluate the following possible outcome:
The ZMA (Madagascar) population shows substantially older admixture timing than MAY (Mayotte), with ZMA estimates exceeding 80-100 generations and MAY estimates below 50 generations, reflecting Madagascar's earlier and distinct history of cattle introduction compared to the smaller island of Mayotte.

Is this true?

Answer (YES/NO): NO